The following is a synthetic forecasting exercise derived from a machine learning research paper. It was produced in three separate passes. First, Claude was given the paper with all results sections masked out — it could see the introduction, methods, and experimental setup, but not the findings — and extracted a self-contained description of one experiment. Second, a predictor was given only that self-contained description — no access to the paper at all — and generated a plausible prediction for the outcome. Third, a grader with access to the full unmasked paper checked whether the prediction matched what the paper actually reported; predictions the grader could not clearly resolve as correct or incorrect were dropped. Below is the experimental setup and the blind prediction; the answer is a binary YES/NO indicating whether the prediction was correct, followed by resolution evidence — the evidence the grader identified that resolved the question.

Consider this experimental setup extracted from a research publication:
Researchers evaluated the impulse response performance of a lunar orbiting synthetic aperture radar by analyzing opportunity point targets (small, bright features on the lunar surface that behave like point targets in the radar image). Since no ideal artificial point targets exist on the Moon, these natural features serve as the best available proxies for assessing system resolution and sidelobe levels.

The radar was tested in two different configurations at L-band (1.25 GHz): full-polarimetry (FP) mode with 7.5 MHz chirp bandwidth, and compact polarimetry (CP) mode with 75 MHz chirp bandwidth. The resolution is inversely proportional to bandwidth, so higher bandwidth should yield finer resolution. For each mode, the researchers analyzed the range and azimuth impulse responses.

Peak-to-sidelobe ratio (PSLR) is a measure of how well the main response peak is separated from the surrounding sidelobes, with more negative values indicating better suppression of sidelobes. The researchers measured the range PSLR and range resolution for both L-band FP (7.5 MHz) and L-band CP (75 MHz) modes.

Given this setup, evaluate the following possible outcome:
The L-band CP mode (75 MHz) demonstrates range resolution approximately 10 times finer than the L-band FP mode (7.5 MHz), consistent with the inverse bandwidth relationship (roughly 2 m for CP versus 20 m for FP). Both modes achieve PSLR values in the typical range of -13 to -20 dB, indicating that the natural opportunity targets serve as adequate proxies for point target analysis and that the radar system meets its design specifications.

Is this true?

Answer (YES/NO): NO